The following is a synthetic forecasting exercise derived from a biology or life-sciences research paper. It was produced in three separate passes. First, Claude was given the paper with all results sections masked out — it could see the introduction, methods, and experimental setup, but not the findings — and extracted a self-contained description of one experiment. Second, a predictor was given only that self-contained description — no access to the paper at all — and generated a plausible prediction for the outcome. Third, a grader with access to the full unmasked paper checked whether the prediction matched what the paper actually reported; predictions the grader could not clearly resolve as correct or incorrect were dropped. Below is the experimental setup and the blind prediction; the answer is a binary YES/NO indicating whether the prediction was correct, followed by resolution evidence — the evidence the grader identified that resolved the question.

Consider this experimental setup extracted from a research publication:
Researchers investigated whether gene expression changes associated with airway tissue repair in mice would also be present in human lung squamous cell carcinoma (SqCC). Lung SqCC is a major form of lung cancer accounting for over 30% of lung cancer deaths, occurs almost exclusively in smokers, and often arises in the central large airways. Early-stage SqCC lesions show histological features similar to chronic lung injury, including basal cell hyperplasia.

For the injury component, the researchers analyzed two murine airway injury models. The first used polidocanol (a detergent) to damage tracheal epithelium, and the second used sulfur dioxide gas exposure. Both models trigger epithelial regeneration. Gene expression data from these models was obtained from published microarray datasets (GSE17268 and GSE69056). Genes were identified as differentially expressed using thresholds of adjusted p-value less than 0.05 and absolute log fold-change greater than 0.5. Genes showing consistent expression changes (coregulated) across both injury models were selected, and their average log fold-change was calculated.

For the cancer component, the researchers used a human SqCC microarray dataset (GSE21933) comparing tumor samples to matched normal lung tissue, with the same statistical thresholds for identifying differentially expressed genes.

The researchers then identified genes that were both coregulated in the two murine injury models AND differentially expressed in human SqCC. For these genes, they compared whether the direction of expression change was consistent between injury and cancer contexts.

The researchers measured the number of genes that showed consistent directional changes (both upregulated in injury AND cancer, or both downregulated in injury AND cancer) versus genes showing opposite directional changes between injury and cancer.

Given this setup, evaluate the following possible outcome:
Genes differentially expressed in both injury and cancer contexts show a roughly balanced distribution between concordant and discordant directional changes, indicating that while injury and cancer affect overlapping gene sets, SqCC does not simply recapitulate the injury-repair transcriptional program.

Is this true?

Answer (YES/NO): NO